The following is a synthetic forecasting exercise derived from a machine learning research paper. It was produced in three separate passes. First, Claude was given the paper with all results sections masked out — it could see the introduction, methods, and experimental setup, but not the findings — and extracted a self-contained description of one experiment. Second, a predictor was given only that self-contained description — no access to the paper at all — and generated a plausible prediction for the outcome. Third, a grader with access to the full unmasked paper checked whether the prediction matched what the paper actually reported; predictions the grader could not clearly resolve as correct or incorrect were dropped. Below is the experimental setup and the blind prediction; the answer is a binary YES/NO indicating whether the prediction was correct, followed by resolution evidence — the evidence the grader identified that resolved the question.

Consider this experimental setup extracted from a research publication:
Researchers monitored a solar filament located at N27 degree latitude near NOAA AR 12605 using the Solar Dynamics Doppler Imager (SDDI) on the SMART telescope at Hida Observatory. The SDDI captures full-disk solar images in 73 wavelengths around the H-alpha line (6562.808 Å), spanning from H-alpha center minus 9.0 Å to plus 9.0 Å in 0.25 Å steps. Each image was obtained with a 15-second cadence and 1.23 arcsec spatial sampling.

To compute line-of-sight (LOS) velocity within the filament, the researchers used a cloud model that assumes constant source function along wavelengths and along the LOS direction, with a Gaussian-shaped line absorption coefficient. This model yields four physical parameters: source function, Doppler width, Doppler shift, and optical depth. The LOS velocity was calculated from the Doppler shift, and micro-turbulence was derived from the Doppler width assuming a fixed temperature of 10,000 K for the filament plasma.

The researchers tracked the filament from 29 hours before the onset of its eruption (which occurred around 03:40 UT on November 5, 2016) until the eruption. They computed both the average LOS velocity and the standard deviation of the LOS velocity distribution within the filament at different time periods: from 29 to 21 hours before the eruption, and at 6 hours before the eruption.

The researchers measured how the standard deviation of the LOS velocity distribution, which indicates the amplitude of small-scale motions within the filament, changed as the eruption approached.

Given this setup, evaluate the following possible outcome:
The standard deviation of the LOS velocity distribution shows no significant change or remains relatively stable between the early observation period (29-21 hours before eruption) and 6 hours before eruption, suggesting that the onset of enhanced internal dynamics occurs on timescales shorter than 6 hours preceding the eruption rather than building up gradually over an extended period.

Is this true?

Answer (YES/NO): NO